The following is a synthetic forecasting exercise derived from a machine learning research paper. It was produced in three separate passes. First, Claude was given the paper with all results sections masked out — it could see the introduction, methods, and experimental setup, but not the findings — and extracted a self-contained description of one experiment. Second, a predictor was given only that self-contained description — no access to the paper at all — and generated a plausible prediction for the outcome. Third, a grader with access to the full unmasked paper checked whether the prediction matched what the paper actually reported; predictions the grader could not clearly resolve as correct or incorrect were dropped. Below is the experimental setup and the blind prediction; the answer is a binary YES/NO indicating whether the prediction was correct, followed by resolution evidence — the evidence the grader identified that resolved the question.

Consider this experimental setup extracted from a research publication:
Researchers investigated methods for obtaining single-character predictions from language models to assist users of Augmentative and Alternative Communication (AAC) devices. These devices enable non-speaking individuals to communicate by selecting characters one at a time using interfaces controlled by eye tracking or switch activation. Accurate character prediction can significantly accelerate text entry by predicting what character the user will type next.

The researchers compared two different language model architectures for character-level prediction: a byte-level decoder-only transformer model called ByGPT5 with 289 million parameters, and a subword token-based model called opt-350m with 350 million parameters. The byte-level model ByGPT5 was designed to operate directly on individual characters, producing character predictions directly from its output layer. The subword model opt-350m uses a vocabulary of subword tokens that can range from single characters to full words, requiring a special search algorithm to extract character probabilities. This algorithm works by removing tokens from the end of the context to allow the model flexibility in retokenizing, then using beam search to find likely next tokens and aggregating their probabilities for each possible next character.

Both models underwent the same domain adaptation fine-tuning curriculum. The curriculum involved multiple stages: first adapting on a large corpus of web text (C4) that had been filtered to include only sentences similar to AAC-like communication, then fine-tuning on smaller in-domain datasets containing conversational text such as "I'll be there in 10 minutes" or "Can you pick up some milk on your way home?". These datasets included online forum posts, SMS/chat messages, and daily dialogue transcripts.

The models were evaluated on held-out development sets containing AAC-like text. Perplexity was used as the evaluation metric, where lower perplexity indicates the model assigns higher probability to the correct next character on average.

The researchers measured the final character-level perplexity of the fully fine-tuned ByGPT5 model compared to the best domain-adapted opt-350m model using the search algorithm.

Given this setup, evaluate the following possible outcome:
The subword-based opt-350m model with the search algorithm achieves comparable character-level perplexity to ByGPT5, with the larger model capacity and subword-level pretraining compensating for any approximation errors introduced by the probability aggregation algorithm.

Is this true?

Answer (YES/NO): NO